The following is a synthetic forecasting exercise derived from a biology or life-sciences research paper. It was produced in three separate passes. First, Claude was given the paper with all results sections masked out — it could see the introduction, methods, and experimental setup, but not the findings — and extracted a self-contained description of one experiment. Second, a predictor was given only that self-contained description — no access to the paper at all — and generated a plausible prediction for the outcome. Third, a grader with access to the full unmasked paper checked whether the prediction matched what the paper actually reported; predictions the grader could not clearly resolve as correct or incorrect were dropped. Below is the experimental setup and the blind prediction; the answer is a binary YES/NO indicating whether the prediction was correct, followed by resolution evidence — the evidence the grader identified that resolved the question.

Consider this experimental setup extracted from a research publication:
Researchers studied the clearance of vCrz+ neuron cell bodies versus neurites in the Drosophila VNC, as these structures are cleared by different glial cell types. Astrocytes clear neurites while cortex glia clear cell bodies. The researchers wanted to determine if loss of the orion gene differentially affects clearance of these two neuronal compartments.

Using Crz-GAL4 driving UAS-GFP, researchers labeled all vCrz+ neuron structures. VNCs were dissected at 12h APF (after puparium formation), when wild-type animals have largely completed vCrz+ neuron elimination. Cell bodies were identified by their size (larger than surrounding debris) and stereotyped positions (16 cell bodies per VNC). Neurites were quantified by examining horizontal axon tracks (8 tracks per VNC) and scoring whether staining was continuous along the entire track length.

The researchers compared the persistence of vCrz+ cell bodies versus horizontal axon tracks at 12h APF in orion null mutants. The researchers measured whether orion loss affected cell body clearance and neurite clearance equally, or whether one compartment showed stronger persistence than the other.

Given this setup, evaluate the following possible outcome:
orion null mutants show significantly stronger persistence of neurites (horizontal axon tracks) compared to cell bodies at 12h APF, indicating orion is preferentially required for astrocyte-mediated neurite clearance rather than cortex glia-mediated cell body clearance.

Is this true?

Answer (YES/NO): NO